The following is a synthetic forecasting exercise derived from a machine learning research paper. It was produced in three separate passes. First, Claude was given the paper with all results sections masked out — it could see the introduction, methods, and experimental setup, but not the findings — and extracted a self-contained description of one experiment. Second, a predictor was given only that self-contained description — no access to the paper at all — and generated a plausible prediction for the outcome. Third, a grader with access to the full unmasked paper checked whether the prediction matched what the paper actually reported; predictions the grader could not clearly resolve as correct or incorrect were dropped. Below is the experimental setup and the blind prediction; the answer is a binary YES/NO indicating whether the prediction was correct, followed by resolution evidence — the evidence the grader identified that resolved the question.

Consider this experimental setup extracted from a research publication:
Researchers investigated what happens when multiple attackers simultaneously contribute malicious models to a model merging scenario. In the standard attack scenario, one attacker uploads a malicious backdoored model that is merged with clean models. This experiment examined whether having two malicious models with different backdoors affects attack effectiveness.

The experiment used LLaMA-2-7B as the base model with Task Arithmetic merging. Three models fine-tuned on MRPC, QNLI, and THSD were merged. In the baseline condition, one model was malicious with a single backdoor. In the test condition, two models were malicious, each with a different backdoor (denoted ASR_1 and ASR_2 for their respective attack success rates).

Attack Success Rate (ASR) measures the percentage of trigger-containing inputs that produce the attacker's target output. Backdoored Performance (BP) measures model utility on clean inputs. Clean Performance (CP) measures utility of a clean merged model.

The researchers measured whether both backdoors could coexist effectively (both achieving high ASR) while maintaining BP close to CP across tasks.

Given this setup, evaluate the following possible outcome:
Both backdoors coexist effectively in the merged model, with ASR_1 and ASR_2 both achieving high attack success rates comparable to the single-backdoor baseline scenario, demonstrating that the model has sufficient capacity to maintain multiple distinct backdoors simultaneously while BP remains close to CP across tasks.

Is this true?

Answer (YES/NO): NO